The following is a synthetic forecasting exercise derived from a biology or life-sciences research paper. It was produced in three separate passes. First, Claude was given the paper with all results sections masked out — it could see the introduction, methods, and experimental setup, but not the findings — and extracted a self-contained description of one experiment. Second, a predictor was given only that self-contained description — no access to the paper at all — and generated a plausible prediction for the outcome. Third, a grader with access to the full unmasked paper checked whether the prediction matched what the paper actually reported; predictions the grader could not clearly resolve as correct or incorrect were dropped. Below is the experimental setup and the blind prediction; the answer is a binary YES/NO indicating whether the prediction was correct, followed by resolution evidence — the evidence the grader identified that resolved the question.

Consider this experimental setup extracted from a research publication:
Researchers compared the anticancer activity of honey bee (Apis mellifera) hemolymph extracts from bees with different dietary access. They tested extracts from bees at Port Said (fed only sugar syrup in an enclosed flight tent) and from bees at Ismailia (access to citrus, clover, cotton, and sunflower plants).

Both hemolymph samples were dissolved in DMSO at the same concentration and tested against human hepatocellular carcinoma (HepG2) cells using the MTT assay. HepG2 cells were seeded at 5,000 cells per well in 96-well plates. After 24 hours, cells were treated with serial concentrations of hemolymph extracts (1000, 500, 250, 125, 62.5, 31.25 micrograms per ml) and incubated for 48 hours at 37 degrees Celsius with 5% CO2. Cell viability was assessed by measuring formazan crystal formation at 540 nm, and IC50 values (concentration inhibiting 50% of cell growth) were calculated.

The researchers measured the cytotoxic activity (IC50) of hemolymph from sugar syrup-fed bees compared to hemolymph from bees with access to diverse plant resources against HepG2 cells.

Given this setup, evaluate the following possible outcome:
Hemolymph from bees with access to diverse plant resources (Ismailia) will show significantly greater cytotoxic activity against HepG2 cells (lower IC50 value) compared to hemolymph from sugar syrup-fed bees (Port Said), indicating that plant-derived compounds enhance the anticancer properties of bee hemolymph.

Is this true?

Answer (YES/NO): YES